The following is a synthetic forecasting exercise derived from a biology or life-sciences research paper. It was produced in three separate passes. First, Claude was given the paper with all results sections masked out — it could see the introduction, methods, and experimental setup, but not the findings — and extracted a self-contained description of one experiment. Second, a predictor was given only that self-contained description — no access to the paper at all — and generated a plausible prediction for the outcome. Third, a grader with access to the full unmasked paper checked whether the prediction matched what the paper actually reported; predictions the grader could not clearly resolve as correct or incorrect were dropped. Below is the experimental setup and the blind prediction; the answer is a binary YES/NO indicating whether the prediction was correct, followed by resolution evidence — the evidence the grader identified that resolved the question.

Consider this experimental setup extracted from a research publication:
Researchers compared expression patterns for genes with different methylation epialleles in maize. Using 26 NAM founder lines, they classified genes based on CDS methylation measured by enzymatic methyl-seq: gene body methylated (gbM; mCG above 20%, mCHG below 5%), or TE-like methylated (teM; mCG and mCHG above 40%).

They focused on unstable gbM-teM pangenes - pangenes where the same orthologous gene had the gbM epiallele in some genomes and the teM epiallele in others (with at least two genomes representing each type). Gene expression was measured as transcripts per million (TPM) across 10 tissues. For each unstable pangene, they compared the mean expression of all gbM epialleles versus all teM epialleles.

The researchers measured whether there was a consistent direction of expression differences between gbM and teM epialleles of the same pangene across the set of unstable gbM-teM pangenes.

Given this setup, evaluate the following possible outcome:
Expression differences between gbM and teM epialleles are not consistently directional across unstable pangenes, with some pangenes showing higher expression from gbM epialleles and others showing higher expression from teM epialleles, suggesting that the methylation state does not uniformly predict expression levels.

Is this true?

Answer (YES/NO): NO